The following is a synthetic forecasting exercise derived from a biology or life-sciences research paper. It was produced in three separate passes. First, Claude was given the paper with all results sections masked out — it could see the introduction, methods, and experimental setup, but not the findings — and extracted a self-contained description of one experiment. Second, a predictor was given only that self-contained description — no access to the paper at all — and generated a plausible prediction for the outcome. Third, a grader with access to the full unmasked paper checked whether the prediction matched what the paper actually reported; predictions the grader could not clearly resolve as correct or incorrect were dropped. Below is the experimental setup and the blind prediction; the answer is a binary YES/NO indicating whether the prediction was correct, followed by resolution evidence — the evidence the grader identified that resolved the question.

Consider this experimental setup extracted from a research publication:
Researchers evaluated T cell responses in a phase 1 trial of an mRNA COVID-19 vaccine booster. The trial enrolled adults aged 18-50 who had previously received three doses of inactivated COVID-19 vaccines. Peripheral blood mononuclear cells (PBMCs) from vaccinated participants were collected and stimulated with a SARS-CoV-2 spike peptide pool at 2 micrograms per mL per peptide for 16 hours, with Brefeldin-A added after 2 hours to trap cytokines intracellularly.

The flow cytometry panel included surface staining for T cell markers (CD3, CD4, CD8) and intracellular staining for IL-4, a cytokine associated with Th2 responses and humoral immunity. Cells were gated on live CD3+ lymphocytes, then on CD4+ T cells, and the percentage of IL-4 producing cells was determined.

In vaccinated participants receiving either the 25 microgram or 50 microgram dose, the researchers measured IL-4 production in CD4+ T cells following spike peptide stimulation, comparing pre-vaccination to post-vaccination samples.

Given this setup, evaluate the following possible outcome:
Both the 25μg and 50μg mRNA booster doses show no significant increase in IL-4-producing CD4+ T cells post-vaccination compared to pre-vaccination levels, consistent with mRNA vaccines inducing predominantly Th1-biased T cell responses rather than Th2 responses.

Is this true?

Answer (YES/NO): YES